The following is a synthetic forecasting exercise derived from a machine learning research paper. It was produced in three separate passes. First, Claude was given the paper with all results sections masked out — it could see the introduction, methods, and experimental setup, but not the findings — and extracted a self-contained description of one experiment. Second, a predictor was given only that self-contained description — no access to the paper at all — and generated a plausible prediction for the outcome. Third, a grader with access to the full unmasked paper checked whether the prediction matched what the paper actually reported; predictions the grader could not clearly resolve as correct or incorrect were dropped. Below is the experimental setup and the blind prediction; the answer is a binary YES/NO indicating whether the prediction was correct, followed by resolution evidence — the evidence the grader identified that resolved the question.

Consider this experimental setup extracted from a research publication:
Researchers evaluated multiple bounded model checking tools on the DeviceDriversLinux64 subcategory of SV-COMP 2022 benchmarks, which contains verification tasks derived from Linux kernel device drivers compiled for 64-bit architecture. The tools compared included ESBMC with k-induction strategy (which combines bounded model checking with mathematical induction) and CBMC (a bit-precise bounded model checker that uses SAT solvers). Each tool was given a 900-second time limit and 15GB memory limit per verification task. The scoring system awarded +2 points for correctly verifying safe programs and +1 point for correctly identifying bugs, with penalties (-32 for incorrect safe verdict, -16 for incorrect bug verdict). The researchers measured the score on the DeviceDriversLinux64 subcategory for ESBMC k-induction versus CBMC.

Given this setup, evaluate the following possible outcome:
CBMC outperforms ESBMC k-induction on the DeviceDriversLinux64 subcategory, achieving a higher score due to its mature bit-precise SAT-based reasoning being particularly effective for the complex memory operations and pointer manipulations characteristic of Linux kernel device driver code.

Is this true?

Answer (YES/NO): NO